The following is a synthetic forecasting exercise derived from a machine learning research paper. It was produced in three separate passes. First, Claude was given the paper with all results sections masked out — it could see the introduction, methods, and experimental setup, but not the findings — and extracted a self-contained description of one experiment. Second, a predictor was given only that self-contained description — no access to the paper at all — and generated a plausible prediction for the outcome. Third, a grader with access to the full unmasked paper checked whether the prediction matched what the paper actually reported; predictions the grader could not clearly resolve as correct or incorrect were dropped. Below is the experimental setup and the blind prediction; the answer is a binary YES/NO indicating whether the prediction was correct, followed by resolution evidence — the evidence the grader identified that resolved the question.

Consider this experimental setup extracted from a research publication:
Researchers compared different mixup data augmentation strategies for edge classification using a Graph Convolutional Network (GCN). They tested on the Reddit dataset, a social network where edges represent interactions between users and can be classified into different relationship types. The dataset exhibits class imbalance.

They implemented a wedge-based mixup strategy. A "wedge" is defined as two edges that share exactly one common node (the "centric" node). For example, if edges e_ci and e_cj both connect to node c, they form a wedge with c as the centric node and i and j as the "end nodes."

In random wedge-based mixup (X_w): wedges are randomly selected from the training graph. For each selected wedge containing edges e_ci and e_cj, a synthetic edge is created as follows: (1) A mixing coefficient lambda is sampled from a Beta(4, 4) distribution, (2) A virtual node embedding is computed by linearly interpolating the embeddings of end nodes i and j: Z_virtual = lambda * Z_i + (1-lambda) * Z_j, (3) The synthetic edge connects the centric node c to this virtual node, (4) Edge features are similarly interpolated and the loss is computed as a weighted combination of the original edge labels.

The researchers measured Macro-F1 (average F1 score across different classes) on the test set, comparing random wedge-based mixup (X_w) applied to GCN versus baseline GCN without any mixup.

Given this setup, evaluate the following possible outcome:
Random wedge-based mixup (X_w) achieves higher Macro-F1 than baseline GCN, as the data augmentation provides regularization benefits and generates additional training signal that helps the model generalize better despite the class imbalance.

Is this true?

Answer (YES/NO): NO